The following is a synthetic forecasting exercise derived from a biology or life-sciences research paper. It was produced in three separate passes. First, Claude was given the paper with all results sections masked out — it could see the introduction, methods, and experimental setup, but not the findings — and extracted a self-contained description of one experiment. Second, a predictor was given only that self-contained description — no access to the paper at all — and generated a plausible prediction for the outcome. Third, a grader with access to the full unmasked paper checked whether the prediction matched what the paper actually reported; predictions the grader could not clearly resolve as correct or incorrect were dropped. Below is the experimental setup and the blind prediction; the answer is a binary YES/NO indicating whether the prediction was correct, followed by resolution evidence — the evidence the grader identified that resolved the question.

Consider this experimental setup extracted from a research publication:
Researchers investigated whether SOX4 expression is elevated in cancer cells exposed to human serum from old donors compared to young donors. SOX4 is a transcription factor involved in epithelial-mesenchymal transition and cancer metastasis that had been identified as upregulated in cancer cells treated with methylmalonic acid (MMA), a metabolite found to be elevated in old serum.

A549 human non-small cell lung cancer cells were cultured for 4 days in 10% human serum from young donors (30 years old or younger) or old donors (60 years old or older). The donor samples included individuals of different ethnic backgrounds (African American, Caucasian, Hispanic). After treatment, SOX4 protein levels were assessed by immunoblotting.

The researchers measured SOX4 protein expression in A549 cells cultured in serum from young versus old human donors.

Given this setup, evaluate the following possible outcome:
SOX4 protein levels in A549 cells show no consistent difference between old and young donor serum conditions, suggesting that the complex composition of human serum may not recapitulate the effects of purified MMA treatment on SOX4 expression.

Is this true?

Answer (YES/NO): NO